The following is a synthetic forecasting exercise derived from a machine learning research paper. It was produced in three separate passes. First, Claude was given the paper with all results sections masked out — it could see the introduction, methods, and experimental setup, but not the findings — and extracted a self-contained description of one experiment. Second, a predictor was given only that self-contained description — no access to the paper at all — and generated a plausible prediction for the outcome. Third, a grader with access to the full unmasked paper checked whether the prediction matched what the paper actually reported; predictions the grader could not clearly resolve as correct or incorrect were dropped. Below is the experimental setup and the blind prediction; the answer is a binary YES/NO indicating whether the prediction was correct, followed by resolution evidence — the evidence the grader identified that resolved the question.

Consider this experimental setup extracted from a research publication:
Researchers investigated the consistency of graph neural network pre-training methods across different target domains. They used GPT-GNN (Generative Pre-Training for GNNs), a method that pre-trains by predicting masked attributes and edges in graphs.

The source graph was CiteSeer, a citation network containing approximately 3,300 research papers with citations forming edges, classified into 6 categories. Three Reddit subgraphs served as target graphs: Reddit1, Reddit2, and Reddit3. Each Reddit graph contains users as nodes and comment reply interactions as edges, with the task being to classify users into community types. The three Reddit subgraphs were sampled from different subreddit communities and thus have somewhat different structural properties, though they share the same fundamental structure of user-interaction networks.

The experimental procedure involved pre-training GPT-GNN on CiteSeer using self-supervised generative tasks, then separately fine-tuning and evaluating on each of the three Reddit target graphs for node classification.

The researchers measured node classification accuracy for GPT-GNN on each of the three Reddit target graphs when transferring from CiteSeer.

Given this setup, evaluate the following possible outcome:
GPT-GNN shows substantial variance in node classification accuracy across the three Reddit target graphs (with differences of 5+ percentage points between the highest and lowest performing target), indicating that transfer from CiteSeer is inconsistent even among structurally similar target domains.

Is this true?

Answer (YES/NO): NO